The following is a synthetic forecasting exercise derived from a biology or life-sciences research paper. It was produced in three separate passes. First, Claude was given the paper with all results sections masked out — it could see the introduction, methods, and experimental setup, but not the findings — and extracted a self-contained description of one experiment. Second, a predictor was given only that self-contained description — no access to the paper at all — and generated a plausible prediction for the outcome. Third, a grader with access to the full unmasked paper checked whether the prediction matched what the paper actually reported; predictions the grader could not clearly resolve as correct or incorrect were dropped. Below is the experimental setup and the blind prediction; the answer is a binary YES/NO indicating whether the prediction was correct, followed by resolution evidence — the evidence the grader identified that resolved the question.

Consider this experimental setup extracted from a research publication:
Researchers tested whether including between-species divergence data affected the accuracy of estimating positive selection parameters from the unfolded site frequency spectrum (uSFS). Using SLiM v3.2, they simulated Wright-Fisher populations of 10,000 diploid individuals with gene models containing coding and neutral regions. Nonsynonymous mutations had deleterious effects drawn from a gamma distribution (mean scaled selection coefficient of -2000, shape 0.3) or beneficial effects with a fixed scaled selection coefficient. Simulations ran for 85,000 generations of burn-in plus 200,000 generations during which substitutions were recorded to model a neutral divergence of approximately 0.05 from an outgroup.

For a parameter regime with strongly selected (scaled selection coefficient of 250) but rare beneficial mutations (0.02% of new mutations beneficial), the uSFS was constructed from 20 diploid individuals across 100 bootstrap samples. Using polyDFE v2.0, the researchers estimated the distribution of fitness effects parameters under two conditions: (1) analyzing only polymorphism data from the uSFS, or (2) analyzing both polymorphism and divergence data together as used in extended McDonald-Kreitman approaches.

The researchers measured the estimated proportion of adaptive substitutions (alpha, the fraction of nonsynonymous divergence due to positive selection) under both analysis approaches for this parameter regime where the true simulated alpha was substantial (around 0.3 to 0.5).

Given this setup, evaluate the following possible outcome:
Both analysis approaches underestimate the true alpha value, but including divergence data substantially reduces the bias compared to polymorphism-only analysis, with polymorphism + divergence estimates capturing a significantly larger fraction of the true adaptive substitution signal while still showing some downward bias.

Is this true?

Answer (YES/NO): NO